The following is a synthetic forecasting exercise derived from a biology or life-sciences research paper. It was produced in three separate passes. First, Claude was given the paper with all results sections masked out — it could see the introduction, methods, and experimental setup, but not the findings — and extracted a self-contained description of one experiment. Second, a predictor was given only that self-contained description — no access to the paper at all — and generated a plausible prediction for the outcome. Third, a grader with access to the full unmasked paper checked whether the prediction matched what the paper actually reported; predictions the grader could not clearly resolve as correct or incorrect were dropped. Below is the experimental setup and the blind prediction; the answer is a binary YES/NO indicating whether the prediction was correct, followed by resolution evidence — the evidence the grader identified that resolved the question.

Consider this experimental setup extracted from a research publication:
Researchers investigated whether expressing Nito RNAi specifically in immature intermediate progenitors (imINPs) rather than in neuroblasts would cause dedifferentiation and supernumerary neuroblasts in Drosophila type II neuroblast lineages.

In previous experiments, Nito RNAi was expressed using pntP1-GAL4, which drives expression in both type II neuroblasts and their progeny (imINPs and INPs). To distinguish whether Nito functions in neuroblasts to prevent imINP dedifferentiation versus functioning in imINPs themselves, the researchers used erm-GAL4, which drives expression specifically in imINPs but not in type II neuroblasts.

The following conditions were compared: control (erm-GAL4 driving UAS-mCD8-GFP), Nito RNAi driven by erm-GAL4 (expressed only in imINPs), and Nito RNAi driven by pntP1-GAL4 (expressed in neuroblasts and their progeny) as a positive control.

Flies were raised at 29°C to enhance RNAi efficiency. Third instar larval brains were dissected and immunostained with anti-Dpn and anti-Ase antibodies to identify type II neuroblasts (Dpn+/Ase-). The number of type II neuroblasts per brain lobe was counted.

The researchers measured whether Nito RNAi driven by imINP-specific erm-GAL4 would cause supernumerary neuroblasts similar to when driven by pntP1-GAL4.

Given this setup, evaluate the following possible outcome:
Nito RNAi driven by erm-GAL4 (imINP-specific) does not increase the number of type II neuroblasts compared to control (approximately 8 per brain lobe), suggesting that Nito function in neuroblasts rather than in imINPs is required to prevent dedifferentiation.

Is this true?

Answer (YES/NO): YES